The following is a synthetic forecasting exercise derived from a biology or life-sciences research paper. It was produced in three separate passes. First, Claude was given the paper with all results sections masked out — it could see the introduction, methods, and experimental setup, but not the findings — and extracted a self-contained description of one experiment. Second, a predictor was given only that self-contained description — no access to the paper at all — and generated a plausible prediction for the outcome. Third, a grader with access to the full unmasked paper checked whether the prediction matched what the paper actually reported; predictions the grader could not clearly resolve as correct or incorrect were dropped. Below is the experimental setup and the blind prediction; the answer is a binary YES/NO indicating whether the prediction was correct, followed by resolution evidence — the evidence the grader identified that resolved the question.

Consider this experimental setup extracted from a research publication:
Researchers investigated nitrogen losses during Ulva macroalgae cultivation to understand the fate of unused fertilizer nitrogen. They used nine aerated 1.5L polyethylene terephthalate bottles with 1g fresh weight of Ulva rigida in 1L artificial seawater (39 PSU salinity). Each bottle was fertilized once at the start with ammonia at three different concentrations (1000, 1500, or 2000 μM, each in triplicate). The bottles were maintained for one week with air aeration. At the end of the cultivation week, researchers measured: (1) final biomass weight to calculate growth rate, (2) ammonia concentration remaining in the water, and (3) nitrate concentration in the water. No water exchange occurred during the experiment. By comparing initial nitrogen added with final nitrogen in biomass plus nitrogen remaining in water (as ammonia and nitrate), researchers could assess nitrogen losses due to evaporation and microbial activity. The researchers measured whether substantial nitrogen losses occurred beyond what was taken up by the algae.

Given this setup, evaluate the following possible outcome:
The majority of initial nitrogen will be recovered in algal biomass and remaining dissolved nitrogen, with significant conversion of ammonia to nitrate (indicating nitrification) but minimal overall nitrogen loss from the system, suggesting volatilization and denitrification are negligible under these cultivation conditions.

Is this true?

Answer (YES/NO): NO